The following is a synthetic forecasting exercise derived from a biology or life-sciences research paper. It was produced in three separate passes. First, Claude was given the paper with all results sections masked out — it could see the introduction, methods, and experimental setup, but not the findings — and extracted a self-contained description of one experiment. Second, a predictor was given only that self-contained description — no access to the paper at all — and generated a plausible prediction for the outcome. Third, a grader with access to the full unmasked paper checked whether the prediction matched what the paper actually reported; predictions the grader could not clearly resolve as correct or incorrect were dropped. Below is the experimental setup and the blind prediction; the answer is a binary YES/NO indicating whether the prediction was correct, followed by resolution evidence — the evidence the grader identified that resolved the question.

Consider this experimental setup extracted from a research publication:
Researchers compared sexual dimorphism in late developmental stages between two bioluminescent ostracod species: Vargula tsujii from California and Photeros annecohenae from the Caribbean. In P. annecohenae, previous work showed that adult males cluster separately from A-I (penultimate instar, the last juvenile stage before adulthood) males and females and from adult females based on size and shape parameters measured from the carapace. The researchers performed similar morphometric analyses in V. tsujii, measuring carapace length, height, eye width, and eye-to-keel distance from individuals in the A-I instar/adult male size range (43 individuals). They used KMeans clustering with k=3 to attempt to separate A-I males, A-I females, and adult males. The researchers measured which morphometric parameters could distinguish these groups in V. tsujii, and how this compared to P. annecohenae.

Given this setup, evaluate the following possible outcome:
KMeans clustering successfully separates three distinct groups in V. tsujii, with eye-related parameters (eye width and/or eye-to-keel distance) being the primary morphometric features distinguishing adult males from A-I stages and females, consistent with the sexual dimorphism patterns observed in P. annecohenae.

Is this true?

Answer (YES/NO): NO